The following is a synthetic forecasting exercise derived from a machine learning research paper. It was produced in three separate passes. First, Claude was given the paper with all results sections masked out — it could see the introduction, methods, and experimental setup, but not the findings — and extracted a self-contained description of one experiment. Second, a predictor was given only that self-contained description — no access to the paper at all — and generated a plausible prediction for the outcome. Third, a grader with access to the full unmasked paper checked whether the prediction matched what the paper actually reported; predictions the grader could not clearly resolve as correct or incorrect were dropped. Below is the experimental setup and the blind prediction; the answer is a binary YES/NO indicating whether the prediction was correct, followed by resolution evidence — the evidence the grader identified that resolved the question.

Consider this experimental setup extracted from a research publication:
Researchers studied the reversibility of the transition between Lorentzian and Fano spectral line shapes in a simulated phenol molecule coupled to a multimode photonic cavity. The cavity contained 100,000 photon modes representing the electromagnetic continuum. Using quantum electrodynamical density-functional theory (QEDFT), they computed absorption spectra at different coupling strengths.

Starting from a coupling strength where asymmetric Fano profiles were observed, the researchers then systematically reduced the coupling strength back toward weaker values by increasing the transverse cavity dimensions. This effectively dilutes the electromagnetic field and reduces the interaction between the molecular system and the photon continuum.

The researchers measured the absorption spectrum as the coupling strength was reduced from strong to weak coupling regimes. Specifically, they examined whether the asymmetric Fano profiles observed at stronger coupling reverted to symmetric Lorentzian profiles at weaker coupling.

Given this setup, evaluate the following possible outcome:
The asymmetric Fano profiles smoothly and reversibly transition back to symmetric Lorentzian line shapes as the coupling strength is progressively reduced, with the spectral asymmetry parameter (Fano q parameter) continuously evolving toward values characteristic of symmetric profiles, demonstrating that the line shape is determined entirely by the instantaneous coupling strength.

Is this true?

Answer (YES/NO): YES